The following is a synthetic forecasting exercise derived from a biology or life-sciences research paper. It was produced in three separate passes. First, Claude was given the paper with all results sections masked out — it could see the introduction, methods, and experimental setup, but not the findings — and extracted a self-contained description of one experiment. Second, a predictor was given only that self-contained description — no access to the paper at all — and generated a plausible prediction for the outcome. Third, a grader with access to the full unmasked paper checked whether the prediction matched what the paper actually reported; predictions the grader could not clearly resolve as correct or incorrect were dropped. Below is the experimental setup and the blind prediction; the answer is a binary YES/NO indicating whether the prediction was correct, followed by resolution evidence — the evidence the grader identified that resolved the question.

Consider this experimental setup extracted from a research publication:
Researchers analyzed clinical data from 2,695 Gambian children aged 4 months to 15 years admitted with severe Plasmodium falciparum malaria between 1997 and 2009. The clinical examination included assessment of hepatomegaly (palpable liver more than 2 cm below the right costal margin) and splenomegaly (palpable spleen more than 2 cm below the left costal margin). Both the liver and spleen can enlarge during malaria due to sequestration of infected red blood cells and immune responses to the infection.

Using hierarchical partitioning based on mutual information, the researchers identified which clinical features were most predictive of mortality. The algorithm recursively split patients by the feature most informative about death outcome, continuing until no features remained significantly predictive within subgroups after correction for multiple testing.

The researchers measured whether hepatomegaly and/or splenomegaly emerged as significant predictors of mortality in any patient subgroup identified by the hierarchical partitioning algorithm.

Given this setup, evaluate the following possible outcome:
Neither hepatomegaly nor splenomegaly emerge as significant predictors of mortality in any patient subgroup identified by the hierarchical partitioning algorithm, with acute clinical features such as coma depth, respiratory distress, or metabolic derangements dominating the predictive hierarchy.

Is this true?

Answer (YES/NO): NO